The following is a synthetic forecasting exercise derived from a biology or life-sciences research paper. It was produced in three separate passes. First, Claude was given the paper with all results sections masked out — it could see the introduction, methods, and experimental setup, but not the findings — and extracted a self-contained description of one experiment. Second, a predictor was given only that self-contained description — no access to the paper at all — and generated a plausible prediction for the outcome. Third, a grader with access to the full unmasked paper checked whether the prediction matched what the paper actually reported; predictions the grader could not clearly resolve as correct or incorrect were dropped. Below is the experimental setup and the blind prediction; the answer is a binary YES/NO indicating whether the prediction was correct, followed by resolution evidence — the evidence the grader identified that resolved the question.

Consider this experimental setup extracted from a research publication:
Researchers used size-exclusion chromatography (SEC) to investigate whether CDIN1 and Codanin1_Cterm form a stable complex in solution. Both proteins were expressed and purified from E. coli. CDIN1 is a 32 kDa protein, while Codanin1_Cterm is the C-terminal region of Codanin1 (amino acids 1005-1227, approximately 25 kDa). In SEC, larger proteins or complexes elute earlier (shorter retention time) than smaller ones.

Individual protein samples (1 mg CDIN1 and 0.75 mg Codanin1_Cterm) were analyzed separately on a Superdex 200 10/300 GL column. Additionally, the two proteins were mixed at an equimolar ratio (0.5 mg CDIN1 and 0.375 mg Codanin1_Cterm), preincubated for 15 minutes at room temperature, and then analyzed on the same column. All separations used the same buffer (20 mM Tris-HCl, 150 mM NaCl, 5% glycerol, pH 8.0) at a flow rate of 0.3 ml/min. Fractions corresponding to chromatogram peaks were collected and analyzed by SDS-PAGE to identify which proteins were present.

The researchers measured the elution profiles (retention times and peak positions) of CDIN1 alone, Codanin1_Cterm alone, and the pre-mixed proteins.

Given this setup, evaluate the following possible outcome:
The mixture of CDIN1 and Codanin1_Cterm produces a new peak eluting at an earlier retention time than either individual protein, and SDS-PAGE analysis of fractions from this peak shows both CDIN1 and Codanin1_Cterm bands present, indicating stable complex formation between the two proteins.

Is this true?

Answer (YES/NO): YES